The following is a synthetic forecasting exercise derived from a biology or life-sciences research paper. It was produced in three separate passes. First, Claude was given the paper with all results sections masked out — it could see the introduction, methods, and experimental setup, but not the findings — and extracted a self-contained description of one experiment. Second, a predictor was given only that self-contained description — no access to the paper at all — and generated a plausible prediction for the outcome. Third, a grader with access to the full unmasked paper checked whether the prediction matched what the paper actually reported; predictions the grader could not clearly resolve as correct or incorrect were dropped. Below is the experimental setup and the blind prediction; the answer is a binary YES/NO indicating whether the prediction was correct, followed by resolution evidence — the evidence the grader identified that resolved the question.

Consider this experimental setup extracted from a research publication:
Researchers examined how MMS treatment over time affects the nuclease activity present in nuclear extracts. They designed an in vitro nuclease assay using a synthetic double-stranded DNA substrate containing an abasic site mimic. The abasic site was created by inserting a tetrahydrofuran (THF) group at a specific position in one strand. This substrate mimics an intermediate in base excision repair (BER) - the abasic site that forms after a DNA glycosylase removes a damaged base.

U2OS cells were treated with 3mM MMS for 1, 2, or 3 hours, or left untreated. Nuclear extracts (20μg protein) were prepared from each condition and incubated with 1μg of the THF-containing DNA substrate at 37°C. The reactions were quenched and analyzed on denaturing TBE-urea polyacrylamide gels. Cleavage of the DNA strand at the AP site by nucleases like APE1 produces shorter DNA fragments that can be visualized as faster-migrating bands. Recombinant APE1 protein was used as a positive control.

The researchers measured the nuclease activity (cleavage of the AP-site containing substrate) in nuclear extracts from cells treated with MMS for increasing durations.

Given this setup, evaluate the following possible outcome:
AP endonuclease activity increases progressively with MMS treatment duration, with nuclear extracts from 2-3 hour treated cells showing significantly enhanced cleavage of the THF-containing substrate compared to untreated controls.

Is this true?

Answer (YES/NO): NO